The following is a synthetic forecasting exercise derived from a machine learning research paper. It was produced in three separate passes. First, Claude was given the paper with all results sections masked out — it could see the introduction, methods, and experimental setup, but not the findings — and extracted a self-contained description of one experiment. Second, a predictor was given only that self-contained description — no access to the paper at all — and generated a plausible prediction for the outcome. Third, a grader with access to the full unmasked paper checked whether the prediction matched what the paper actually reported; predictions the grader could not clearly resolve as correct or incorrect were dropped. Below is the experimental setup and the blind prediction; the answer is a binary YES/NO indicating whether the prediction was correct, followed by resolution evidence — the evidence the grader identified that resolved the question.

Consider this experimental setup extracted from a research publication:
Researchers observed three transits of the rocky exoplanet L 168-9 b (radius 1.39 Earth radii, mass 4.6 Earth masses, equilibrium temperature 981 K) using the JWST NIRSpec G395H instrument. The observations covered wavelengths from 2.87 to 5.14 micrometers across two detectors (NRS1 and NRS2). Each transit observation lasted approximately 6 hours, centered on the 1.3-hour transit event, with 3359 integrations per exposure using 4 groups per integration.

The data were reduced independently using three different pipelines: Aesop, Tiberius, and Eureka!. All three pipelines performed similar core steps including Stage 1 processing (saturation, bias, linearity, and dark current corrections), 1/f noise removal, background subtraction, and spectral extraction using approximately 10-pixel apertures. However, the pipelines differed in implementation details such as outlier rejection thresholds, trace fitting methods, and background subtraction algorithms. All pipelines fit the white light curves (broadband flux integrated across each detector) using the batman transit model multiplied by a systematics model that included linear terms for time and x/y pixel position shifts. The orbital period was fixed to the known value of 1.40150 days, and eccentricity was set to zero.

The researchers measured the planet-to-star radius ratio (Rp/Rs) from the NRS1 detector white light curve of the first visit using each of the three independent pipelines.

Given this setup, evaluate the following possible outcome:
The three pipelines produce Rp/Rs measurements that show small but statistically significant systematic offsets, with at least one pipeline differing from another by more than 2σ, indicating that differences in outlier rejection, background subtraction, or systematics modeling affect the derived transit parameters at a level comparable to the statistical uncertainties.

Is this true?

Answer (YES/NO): NO